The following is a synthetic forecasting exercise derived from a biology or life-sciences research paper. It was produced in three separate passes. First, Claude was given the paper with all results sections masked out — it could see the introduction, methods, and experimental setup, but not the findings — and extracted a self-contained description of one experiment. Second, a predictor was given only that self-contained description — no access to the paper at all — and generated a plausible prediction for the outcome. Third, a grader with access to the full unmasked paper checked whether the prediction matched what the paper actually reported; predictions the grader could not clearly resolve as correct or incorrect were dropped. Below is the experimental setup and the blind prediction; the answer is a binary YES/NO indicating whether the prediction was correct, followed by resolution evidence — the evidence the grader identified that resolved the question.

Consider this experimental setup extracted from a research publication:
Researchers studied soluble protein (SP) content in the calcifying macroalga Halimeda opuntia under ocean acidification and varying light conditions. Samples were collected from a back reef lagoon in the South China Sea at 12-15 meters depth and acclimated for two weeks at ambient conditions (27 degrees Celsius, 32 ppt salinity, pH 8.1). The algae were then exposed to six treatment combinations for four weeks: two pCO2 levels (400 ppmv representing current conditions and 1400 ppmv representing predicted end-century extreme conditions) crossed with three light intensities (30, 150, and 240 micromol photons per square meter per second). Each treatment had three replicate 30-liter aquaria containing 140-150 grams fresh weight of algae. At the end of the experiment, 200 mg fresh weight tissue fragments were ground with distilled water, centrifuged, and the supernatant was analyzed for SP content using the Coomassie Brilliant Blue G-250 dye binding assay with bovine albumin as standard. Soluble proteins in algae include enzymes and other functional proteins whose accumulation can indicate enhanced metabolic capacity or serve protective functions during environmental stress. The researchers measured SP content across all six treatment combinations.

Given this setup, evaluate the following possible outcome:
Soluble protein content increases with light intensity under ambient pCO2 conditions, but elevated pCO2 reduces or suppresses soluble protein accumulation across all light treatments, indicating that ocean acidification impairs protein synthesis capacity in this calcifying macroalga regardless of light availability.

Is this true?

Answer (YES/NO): NO